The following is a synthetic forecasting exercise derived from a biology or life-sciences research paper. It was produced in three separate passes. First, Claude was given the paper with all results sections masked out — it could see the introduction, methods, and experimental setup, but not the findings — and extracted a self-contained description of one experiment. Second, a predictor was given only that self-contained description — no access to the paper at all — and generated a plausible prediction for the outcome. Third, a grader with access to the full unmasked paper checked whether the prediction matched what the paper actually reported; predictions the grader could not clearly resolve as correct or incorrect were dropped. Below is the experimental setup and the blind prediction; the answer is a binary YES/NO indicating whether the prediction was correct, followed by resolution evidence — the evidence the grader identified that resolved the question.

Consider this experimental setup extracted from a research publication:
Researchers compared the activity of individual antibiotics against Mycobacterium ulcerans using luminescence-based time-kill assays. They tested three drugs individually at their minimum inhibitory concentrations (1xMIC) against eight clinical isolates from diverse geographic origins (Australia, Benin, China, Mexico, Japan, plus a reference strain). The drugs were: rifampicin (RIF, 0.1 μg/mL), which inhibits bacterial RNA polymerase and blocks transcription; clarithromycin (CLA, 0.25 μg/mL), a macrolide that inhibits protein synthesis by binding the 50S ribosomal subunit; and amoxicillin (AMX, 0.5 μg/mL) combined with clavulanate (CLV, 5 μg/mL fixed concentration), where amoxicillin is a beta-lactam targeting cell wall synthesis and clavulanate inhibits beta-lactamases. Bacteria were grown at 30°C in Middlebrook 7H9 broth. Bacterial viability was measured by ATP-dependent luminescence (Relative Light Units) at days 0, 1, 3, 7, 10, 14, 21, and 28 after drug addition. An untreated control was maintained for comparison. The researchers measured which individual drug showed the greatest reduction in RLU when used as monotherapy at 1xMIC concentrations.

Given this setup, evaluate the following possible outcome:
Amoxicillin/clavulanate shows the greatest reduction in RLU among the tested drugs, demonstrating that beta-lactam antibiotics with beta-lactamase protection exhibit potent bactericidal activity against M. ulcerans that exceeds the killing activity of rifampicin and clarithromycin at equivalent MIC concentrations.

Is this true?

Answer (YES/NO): NO